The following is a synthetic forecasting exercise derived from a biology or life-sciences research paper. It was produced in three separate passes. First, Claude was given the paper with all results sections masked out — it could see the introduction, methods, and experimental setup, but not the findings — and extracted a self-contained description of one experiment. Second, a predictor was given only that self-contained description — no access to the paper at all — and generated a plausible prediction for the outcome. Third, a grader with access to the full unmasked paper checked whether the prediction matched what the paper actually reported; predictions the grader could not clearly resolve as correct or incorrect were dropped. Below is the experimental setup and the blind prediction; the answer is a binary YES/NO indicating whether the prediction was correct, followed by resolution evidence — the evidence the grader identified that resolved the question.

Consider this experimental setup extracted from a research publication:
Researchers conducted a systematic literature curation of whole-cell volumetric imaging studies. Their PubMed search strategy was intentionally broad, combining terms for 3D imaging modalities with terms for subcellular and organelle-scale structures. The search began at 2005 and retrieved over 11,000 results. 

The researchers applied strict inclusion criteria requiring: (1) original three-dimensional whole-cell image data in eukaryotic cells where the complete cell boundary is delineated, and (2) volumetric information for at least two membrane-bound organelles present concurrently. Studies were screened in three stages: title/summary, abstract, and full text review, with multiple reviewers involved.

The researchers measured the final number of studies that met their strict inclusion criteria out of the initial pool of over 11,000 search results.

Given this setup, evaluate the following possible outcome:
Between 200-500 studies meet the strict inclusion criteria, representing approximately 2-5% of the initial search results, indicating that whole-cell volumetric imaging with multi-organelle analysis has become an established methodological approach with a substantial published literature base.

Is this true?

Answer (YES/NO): NO